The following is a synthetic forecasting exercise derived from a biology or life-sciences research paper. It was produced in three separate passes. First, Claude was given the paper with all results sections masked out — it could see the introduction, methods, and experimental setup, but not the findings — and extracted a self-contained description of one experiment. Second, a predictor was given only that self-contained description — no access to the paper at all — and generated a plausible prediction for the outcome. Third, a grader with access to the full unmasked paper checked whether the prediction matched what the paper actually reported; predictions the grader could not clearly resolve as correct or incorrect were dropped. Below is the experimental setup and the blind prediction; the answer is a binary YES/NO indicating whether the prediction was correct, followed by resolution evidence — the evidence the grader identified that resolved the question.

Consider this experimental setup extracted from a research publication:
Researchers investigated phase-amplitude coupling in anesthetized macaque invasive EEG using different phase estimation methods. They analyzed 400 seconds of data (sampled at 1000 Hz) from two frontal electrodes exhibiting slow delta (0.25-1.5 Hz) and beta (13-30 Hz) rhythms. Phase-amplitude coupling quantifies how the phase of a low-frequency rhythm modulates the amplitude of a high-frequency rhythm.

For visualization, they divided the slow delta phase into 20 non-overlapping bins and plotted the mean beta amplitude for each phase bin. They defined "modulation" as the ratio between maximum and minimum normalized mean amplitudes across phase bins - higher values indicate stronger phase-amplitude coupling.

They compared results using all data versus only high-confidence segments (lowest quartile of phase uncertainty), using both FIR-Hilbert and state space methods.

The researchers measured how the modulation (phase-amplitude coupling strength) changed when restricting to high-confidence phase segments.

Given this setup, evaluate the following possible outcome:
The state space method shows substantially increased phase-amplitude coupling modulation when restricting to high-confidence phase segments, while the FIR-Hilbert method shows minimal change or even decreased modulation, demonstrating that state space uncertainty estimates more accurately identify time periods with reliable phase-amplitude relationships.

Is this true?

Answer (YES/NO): NO